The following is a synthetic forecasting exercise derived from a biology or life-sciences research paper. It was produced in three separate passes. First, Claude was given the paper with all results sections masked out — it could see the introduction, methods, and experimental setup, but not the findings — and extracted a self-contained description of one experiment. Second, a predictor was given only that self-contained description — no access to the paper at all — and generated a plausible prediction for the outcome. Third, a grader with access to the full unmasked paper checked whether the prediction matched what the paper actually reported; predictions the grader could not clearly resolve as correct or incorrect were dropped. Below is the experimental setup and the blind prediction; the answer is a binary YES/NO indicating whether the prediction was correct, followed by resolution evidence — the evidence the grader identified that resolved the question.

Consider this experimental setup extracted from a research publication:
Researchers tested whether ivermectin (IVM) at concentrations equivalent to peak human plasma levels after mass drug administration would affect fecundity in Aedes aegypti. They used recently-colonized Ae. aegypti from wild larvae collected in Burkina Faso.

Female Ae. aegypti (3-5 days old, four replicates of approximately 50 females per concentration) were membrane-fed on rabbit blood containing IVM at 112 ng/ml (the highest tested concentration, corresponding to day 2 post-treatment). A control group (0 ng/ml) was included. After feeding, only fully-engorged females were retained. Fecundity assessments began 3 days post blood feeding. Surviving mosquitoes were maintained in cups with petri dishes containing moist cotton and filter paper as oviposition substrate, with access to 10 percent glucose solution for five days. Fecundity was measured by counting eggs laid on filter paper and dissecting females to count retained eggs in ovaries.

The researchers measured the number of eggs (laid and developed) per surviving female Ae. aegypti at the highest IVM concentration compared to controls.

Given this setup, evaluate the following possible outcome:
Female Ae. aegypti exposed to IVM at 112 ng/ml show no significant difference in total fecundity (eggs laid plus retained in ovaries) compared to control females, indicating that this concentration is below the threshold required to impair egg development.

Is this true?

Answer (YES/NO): YES